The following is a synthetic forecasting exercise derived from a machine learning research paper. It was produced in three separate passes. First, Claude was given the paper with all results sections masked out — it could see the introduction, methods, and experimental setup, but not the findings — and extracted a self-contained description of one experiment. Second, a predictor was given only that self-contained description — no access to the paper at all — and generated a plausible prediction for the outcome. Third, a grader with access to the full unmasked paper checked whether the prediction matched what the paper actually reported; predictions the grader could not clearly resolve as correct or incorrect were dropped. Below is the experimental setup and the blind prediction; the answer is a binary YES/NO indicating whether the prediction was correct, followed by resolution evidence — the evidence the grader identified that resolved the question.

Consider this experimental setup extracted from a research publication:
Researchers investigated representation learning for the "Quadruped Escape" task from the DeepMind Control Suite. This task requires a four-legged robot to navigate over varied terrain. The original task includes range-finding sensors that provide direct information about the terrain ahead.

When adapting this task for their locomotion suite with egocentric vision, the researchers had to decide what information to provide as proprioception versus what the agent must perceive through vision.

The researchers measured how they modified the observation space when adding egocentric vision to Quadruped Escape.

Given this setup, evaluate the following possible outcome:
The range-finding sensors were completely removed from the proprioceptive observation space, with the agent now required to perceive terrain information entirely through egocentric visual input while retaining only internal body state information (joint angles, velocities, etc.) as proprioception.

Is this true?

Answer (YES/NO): YES